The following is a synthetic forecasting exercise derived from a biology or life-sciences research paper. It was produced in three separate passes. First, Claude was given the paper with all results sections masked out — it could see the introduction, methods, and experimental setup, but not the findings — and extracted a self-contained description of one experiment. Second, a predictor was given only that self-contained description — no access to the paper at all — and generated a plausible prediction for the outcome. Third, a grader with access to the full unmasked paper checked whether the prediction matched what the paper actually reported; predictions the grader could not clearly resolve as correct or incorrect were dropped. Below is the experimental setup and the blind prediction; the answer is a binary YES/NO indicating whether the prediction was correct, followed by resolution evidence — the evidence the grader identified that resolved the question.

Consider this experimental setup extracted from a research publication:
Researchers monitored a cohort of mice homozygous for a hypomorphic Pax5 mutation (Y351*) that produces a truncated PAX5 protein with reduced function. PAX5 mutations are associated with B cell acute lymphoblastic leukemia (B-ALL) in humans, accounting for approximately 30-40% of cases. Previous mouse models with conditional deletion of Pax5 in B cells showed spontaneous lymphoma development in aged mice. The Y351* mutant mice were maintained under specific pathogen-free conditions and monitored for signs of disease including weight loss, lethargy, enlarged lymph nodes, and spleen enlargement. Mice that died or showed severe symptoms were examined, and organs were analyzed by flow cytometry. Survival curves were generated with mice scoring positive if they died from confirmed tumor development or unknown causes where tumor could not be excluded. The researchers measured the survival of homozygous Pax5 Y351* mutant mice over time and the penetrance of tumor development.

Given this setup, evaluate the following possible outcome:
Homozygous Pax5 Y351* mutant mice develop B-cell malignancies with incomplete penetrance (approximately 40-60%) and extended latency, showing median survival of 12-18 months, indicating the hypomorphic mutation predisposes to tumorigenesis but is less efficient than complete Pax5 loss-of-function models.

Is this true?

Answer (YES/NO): NO